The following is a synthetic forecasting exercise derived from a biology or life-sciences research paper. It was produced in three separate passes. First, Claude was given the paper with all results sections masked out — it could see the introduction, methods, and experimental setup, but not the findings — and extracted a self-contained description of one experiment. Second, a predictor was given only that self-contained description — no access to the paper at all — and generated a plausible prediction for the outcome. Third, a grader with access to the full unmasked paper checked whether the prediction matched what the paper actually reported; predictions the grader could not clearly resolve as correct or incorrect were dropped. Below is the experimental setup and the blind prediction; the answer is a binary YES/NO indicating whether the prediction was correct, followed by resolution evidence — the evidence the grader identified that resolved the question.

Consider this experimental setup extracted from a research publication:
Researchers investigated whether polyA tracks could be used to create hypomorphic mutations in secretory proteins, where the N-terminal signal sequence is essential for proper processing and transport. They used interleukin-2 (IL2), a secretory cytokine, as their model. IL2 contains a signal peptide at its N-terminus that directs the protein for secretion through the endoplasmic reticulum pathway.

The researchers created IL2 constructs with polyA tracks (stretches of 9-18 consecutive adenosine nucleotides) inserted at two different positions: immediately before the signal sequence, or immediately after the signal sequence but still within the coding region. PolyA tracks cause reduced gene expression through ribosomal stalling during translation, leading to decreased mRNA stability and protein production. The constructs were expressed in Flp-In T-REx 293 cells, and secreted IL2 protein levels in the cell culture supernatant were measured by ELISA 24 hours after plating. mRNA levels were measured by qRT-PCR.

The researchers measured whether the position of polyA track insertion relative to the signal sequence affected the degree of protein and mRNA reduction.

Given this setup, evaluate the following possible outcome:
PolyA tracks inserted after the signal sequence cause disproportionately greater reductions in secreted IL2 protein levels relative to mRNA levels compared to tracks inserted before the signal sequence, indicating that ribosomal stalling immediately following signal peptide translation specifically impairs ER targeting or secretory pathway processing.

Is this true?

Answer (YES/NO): NO